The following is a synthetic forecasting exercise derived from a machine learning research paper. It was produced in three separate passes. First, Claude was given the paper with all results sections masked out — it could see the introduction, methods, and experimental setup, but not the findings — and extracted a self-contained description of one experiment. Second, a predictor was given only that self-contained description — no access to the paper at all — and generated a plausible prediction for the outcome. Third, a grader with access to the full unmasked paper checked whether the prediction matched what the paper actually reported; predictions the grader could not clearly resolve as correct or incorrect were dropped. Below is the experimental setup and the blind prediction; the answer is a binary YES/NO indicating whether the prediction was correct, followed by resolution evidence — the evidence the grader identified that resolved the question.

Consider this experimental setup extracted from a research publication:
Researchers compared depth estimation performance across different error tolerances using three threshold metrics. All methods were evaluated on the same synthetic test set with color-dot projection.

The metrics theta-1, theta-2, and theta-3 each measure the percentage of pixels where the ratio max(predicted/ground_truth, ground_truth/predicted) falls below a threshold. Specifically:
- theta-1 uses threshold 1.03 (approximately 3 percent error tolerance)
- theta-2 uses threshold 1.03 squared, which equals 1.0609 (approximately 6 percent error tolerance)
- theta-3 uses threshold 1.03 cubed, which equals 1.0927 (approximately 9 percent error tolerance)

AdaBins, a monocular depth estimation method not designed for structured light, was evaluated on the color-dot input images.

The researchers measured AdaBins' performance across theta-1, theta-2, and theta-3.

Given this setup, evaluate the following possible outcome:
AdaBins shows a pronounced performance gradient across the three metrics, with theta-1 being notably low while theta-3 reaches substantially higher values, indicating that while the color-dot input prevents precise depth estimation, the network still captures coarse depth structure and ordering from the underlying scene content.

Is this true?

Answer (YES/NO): YES